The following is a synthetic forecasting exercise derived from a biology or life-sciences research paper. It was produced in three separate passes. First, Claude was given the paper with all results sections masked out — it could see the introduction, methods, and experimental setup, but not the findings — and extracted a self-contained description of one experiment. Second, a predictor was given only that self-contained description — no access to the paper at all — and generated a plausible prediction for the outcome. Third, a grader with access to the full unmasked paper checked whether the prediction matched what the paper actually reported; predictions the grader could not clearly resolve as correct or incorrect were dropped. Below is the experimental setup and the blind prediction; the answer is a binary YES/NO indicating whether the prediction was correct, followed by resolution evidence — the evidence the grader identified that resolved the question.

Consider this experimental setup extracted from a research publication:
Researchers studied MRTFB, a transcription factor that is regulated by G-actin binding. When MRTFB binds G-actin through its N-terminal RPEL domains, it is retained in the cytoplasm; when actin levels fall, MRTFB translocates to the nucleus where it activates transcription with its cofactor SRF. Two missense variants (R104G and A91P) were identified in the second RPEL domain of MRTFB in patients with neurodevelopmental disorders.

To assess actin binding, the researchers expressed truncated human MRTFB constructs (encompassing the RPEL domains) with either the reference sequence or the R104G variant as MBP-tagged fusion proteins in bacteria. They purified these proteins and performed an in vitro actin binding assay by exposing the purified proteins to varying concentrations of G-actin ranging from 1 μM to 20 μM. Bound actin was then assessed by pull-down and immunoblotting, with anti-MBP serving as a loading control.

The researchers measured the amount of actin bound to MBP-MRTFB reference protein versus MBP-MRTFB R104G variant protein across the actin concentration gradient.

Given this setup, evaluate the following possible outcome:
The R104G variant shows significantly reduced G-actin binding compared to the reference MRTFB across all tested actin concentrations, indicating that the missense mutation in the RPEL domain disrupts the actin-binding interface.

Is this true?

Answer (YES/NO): YES